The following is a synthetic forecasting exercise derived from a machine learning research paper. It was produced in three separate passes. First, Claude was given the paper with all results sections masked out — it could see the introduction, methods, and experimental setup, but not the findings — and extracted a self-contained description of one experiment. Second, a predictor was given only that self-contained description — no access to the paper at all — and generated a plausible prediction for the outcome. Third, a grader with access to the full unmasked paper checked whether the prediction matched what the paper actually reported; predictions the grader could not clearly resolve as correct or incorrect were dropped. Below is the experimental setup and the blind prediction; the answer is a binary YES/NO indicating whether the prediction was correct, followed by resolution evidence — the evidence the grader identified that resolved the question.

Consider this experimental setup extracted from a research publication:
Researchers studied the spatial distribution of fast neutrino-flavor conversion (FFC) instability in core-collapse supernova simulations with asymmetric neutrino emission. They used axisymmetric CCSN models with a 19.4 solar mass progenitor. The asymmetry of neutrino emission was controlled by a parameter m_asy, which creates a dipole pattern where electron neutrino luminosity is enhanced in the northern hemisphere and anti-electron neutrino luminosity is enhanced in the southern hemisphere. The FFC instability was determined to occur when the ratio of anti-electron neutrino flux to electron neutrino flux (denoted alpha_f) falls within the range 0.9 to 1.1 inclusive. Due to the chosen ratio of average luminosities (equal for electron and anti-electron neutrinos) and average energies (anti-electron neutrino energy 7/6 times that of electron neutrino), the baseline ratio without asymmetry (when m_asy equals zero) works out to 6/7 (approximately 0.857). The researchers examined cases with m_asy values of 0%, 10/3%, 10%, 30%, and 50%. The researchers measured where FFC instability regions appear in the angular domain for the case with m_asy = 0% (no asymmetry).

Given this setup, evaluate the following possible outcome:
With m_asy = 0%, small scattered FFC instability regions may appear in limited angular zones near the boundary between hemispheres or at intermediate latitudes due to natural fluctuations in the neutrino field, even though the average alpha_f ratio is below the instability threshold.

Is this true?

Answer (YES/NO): NO